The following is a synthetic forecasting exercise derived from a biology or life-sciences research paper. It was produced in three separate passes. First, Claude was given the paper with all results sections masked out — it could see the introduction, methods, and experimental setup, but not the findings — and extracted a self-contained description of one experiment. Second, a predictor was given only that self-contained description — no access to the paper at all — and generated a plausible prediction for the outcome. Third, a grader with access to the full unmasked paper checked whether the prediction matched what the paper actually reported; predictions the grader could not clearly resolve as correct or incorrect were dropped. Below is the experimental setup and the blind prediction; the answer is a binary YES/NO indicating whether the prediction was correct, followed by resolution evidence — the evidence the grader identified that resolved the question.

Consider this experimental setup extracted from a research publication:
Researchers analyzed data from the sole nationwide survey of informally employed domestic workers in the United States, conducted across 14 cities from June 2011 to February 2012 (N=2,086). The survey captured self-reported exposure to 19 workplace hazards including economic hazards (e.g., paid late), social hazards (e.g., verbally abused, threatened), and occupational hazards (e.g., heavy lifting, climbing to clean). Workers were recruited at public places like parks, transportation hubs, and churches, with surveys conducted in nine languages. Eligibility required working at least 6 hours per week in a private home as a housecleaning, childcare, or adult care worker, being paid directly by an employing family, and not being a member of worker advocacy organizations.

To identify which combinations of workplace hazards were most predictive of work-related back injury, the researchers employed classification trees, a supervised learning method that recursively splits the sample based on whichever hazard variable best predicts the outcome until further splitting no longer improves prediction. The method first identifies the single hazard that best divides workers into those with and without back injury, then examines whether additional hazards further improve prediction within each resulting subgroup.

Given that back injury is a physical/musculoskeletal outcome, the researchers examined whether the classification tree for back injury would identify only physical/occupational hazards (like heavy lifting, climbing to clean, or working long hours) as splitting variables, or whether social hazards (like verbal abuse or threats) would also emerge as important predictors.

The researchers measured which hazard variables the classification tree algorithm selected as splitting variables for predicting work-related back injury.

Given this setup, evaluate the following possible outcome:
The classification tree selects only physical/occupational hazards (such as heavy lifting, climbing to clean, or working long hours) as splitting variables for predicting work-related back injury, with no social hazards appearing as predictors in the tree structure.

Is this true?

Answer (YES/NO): NO